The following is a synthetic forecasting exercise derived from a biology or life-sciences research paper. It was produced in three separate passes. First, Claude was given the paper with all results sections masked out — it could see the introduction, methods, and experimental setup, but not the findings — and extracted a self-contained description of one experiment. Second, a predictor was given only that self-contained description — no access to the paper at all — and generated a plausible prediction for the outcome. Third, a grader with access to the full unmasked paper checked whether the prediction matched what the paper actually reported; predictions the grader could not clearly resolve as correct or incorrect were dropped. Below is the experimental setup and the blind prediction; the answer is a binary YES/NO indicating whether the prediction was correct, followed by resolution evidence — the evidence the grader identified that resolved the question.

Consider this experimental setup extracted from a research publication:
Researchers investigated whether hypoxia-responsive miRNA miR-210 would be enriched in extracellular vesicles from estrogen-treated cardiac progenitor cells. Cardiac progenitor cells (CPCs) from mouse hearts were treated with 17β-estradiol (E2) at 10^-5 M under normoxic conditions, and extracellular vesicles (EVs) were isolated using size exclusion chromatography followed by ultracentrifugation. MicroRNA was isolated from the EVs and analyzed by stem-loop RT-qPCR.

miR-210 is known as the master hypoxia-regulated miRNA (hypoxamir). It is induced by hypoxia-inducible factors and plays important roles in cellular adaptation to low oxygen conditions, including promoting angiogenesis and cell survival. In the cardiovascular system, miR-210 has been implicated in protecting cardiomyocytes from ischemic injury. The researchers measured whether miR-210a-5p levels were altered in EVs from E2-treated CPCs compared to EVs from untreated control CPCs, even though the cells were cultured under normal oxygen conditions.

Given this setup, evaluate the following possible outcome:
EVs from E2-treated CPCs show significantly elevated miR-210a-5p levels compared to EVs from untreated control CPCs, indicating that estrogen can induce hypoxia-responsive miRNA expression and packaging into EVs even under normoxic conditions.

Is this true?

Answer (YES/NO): NO